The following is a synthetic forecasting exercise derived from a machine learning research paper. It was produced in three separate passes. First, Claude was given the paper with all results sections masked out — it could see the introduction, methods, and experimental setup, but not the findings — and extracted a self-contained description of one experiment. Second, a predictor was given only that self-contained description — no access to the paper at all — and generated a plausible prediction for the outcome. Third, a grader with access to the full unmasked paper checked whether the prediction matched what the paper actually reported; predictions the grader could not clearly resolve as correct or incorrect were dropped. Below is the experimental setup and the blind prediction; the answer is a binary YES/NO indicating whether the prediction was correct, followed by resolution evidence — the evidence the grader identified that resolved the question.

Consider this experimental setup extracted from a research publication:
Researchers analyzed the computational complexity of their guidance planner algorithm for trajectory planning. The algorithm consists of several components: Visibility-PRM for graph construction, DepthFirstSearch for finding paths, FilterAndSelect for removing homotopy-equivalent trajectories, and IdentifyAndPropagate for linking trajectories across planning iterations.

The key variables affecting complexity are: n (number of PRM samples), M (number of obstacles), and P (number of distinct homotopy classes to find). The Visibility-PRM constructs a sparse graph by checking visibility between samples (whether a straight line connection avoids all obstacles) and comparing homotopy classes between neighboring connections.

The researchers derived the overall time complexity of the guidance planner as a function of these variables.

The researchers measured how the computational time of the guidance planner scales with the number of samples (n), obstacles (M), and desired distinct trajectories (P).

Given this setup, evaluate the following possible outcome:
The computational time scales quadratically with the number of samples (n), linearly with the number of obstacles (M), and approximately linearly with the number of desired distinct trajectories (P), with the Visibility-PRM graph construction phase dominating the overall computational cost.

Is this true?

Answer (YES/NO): NO